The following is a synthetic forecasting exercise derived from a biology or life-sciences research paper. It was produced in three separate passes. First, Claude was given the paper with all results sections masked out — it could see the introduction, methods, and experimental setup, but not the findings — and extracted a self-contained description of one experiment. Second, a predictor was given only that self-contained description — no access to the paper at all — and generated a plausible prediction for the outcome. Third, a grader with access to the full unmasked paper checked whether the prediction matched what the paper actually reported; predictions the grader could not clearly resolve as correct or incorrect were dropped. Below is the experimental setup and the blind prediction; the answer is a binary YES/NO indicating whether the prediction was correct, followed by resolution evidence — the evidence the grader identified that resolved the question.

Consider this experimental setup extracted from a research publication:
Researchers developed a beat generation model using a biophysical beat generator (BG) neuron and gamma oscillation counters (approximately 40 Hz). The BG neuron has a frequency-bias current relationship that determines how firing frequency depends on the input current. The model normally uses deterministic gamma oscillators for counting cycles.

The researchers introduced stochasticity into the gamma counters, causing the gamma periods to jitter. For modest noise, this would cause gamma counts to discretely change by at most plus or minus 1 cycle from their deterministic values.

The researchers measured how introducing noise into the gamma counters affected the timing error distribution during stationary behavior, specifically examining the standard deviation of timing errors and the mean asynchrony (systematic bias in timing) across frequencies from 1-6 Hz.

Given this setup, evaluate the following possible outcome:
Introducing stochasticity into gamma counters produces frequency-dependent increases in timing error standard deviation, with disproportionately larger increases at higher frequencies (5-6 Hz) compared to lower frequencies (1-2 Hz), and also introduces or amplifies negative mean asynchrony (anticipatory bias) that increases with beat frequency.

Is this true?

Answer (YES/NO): NO